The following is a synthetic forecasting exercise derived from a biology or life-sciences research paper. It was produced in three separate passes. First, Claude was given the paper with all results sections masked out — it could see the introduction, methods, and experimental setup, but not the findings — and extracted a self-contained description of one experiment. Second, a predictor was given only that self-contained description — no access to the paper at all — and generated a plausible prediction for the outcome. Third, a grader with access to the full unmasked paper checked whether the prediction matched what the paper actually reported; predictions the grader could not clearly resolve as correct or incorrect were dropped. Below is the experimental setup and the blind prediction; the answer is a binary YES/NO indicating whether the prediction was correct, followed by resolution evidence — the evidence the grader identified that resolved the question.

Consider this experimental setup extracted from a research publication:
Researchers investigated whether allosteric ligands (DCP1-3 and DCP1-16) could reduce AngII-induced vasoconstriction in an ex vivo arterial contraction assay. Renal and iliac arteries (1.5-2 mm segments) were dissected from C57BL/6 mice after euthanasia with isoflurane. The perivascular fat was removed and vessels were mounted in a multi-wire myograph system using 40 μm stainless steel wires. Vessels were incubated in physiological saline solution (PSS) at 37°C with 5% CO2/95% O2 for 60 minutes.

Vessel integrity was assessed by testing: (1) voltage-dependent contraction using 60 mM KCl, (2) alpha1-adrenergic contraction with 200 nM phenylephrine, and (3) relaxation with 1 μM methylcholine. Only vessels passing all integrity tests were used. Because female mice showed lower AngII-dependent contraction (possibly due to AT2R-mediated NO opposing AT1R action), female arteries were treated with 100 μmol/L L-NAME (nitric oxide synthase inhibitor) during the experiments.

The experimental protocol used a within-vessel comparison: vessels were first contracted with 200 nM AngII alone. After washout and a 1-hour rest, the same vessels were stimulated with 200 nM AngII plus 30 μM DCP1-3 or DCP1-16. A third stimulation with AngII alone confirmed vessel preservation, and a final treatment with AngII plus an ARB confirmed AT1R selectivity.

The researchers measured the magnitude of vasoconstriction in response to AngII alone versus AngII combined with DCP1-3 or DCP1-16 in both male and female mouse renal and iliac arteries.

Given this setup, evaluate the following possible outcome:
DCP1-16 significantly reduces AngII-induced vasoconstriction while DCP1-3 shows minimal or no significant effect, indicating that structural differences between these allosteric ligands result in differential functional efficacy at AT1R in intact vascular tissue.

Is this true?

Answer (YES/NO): NO